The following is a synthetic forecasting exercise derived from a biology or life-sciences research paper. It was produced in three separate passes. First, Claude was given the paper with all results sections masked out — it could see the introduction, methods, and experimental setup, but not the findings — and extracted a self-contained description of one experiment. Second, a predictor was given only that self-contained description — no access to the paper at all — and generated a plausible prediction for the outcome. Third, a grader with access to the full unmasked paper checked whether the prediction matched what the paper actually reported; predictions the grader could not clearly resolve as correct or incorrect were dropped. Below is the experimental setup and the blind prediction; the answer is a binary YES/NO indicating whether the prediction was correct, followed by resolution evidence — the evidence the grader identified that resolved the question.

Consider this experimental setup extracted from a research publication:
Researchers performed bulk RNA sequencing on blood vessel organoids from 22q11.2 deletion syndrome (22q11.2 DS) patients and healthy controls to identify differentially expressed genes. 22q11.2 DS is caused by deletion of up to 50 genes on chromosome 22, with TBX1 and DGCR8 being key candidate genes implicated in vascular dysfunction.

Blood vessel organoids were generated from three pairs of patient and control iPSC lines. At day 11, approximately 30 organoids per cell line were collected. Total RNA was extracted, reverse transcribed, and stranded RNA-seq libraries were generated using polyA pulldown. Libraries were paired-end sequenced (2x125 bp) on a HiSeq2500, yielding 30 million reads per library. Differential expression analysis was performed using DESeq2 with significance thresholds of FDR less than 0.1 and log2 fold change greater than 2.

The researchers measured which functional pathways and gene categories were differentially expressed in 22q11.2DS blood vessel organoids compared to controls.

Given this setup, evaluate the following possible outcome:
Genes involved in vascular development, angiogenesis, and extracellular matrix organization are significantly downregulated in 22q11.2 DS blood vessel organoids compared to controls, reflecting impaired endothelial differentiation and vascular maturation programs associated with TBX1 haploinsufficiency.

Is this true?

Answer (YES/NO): NO